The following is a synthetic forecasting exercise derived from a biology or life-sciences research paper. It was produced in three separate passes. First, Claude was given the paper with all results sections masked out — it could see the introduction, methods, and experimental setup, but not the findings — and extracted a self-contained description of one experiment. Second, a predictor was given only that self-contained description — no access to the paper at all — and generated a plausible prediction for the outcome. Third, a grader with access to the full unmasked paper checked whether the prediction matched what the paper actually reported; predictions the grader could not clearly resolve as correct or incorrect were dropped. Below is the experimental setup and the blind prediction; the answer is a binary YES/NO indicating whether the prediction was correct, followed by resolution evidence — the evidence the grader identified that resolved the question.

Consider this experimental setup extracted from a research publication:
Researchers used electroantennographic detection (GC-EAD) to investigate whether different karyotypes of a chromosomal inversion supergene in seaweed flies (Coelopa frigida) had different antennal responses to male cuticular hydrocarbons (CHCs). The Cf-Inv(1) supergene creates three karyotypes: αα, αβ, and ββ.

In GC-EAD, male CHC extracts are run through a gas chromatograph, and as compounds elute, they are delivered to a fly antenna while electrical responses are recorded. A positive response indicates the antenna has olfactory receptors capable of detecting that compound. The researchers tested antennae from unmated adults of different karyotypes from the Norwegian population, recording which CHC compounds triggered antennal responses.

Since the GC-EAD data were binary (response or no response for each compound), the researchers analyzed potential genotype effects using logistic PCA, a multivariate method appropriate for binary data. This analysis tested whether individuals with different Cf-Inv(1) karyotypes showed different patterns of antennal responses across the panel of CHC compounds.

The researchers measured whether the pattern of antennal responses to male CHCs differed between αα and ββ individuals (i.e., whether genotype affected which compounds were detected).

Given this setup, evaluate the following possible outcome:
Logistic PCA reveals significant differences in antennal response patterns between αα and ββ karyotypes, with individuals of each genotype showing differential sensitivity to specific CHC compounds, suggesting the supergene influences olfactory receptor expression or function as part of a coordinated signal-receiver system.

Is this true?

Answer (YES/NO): YES